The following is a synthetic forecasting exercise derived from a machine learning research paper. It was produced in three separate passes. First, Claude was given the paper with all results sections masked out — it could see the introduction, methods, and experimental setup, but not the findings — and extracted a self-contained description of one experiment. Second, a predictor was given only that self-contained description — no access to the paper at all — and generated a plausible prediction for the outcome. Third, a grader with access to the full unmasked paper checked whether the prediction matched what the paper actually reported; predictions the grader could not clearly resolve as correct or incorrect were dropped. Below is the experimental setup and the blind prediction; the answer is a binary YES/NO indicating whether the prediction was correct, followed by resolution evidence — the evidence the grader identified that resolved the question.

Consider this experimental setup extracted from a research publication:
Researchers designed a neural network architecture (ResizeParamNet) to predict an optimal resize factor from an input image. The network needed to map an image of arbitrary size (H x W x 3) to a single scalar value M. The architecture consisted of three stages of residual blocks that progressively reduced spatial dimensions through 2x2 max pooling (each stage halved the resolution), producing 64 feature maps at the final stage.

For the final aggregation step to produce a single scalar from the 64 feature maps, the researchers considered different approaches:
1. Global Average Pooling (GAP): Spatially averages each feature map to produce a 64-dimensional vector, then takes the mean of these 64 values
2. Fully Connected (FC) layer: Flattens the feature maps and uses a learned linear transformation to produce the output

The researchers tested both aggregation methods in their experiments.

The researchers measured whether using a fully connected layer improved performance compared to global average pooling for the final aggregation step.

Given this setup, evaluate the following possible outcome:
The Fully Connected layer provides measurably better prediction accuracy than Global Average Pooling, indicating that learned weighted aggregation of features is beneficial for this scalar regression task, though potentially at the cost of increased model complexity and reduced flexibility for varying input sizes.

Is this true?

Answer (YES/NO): NO